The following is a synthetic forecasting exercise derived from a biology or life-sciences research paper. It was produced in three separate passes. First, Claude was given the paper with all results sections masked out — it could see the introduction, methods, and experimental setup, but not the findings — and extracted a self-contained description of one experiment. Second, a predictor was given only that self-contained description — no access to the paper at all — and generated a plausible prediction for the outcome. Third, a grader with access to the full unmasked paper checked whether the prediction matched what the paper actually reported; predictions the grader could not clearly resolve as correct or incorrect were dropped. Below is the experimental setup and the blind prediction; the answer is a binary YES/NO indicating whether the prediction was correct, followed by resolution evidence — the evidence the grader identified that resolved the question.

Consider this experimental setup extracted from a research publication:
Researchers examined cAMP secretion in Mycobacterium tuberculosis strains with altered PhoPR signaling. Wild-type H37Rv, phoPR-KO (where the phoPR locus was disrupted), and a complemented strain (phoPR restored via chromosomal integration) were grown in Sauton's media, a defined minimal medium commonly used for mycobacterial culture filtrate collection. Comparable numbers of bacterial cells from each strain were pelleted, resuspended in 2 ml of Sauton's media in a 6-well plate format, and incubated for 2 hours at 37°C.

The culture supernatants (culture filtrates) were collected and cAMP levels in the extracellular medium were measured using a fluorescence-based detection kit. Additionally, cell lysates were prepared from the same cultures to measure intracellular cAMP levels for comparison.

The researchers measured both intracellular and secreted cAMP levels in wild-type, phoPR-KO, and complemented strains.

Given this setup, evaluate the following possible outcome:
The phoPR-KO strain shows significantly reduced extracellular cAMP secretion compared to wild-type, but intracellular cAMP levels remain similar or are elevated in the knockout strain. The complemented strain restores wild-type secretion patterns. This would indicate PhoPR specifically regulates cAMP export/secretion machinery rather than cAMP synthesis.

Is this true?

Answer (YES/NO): NO